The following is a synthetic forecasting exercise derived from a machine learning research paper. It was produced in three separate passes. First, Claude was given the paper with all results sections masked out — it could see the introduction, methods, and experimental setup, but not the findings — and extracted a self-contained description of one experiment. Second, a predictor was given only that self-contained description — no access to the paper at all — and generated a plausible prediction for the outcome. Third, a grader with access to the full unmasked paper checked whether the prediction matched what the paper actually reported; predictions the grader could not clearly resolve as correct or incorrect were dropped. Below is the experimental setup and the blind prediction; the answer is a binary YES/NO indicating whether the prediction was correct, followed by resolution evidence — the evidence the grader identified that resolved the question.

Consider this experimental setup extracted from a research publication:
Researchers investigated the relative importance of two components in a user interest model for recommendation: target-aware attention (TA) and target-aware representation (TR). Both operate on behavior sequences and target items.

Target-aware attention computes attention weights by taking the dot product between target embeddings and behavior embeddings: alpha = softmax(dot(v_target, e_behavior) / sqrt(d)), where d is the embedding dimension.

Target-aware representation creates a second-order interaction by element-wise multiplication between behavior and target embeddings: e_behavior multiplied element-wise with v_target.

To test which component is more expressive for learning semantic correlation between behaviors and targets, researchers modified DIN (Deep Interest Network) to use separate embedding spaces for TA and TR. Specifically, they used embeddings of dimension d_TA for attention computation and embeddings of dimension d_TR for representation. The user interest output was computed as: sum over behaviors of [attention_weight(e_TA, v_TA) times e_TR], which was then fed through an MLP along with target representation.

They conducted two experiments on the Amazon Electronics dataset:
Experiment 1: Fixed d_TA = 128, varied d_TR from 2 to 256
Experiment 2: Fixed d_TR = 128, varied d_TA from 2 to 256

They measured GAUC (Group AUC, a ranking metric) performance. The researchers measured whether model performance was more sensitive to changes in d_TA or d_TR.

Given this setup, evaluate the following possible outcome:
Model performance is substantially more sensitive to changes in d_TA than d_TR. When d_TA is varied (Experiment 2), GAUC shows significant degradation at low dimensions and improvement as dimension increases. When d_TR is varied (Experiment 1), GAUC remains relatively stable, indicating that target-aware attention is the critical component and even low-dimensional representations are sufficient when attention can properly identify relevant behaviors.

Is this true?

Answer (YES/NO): NO